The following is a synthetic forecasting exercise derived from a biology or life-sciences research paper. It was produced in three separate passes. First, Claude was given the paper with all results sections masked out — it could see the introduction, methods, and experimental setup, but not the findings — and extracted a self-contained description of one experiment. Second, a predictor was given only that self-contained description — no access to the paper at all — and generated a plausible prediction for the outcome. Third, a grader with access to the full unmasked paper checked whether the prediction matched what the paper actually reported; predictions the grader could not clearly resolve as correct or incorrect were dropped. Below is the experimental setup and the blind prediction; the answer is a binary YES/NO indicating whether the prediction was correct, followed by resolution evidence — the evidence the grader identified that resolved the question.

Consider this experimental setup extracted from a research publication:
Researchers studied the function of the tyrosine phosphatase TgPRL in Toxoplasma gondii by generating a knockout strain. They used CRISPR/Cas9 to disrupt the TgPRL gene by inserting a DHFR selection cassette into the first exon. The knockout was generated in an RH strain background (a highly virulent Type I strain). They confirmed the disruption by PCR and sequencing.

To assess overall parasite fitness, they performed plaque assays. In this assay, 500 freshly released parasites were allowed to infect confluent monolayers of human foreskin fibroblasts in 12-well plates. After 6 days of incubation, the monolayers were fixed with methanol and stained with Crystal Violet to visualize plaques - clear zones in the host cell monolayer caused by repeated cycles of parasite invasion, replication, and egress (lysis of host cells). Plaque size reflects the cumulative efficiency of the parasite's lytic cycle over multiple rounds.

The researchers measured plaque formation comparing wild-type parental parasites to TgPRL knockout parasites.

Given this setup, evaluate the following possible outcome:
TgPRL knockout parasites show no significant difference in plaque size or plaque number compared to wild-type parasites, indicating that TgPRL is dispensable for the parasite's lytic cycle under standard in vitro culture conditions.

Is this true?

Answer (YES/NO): NO